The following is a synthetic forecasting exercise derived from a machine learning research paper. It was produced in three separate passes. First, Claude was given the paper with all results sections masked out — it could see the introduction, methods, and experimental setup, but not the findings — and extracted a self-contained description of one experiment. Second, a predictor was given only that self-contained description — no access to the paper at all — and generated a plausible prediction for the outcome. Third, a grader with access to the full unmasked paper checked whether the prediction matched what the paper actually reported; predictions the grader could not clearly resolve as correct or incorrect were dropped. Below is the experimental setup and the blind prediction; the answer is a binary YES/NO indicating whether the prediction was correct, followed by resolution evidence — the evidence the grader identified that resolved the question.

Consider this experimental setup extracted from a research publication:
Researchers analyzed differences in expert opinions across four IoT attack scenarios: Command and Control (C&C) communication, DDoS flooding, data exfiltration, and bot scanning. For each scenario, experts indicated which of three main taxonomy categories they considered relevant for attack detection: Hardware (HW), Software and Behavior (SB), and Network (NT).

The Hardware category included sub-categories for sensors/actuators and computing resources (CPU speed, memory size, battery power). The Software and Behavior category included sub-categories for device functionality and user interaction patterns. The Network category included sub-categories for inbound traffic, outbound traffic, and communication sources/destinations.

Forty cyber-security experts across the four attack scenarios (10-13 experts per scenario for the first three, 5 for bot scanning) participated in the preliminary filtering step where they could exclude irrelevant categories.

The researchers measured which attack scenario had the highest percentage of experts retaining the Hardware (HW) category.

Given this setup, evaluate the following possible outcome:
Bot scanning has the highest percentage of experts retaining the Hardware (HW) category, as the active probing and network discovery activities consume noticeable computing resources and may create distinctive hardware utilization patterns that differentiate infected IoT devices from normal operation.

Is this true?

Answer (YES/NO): NO